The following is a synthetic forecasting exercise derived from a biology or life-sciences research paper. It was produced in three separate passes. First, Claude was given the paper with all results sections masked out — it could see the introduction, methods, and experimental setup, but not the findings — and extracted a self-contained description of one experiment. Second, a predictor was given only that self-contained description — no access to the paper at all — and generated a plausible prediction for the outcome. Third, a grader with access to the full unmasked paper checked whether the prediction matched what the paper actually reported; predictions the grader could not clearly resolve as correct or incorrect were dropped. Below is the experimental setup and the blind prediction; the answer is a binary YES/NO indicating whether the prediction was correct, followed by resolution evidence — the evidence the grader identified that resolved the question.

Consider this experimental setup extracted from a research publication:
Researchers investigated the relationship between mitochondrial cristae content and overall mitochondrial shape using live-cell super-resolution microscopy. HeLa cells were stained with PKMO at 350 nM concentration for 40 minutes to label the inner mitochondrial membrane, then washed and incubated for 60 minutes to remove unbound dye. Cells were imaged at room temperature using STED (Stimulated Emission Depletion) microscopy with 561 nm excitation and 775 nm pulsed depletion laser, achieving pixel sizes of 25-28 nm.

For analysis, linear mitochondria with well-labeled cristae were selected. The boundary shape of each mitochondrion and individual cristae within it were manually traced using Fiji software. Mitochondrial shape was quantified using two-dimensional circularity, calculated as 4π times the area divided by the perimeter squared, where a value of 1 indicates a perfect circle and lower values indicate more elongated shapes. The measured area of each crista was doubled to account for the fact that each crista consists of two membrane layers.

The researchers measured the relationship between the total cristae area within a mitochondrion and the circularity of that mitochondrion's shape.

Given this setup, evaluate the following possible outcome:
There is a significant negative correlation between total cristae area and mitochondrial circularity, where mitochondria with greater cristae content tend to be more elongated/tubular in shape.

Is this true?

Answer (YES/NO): YES